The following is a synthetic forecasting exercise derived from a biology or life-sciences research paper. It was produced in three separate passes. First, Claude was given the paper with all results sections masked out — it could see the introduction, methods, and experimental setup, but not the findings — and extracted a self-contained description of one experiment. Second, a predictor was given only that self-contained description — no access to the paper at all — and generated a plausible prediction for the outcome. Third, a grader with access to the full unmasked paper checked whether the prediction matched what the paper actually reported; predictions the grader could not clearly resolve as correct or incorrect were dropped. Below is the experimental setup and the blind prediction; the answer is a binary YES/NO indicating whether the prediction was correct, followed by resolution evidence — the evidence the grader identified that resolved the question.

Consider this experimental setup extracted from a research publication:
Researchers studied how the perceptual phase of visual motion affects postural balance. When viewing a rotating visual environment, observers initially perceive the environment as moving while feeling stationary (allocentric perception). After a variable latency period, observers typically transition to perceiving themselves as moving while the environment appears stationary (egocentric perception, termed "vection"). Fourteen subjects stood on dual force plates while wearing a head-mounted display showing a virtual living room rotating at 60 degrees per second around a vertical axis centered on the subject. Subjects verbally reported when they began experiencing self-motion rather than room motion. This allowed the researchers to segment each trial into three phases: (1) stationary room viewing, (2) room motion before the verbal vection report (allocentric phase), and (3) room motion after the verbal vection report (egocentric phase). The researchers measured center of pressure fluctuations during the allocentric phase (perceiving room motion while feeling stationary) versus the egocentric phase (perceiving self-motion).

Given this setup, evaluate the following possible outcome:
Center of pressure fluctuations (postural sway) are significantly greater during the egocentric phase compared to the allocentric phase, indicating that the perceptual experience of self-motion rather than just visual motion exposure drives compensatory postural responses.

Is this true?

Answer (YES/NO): YES